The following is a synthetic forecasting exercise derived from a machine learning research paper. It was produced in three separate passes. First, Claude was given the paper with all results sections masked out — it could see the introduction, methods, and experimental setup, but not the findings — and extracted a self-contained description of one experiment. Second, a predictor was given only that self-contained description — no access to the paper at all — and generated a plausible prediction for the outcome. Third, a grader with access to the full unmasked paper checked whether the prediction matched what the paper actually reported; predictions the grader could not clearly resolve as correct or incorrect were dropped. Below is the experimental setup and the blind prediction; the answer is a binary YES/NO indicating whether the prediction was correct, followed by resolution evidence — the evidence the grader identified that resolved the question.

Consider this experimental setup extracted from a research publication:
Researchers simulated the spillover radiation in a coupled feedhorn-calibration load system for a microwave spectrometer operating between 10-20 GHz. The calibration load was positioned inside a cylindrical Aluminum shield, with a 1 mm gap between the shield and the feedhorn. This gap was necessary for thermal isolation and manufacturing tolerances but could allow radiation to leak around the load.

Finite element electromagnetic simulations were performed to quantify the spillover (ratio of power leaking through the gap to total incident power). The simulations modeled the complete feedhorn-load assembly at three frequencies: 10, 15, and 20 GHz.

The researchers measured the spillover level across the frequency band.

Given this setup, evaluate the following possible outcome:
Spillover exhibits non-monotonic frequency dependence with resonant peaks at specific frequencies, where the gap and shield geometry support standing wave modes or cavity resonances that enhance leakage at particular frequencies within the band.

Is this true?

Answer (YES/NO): NO